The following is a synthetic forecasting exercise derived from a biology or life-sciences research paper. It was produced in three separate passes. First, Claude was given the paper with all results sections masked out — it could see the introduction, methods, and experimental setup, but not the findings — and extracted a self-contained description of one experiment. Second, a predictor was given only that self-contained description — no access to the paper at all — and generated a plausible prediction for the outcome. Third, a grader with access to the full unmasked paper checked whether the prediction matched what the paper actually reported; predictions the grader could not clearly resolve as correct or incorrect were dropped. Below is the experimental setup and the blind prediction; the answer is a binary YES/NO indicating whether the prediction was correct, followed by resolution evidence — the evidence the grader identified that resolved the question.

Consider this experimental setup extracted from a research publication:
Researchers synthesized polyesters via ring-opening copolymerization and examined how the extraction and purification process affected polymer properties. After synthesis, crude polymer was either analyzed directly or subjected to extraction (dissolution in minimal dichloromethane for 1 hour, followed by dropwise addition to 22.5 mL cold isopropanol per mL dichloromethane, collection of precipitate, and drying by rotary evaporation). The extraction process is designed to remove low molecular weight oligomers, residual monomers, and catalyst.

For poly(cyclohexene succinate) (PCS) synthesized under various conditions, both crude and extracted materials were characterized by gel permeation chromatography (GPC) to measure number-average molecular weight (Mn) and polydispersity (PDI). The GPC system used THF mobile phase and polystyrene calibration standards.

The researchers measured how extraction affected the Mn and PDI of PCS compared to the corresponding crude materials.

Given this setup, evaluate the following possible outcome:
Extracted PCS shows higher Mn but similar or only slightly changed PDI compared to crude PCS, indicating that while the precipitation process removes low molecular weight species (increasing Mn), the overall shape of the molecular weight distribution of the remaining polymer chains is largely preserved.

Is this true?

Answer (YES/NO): YES